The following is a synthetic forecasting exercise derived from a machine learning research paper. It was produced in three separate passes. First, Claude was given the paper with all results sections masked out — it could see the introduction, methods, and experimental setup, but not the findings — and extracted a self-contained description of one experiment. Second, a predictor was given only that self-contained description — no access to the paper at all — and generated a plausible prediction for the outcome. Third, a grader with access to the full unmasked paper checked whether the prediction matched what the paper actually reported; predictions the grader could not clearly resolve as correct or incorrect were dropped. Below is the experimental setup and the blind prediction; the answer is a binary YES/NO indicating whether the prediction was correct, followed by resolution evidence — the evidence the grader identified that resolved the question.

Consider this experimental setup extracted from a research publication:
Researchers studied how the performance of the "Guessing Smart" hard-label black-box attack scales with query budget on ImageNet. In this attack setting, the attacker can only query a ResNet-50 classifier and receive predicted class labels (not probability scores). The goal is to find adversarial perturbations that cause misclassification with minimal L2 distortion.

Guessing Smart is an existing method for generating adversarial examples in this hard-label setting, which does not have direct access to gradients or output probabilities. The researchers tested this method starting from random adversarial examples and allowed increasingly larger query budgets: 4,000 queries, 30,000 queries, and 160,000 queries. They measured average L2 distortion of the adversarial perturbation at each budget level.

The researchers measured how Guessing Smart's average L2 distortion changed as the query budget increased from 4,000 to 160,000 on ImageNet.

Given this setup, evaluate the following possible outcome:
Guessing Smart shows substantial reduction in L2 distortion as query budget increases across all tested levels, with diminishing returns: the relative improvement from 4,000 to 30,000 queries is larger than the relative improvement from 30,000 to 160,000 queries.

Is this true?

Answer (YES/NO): NO